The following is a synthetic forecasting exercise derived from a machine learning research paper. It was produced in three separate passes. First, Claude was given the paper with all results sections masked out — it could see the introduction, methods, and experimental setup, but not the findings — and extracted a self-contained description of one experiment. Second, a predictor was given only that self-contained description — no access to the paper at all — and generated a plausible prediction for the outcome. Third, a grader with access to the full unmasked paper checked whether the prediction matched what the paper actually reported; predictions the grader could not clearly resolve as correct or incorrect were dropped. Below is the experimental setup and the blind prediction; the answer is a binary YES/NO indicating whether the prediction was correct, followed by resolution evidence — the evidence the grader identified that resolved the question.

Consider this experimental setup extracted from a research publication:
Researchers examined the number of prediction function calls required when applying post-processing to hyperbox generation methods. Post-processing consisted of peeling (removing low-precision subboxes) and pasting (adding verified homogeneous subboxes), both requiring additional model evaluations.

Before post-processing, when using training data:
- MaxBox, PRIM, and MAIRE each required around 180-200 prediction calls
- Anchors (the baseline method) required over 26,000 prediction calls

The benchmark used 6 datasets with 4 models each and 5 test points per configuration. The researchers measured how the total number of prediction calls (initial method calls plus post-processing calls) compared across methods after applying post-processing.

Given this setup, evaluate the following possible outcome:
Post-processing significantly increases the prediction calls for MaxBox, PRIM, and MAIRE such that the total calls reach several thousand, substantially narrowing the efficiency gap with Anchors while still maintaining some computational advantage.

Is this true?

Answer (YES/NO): NO